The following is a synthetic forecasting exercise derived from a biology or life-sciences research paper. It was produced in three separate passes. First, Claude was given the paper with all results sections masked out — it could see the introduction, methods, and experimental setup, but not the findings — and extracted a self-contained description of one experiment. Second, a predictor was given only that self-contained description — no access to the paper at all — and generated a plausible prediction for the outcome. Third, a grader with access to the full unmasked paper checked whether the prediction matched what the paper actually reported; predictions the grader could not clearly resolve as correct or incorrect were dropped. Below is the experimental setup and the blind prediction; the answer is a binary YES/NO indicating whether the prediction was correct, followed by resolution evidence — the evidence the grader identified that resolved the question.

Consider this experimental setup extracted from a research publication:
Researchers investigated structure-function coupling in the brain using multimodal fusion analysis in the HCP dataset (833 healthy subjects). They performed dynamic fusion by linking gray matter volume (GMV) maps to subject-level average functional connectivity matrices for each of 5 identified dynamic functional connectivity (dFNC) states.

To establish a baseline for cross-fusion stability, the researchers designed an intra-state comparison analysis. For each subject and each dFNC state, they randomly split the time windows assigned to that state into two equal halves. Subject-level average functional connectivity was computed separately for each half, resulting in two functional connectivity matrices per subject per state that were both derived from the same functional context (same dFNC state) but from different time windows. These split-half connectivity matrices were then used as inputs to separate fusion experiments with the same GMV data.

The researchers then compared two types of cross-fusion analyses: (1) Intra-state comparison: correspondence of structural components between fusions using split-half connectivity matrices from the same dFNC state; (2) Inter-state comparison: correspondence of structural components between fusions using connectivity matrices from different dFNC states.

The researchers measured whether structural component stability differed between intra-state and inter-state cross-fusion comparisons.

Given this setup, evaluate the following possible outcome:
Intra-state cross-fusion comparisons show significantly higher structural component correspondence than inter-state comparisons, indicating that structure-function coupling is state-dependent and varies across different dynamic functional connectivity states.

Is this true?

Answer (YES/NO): YES